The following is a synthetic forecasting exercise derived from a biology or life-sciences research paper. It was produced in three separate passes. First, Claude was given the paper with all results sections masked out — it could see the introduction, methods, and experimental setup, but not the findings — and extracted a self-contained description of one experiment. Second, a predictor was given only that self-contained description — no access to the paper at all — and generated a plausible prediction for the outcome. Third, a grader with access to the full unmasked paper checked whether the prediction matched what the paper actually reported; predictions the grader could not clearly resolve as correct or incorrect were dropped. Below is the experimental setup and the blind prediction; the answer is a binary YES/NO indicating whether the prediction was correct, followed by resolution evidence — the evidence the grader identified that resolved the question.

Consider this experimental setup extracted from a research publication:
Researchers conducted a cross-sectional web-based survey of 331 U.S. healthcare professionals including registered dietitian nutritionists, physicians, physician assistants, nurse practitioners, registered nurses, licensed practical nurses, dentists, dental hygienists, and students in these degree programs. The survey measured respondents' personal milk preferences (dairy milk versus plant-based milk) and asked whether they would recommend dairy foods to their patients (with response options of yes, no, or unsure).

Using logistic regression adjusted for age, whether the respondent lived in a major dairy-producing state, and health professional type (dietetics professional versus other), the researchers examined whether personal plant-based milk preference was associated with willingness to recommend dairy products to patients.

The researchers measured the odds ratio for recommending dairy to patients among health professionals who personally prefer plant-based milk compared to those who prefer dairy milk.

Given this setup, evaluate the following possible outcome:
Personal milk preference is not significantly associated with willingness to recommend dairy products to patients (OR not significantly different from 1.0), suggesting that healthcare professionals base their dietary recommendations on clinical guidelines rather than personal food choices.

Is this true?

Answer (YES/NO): NO